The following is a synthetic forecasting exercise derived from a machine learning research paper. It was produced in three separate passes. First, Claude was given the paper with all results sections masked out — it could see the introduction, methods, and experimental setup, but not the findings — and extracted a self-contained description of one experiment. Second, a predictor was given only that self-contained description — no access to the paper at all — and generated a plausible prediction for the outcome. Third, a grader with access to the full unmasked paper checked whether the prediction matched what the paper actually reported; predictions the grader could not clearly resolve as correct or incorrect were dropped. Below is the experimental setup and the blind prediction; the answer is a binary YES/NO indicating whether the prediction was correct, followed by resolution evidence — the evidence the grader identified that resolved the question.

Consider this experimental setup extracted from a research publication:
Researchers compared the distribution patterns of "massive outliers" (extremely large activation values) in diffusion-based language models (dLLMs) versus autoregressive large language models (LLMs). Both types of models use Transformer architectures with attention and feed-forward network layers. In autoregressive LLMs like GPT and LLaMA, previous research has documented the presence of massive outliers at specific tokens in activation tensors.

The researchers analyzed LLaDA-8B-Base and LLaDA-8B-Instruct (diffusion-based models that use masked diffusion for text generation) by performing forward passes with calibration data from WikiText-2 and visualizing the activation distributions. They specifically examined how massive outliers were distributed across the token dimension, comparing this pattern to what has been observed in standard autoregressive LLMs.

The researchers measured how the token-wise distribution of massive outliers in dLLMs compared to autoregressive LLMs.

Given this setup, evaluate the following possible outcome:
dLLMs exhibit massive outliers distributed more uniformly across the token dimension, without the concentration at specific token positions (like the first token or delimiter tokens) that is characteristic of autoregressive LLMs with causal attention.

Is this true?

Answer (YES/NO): YES